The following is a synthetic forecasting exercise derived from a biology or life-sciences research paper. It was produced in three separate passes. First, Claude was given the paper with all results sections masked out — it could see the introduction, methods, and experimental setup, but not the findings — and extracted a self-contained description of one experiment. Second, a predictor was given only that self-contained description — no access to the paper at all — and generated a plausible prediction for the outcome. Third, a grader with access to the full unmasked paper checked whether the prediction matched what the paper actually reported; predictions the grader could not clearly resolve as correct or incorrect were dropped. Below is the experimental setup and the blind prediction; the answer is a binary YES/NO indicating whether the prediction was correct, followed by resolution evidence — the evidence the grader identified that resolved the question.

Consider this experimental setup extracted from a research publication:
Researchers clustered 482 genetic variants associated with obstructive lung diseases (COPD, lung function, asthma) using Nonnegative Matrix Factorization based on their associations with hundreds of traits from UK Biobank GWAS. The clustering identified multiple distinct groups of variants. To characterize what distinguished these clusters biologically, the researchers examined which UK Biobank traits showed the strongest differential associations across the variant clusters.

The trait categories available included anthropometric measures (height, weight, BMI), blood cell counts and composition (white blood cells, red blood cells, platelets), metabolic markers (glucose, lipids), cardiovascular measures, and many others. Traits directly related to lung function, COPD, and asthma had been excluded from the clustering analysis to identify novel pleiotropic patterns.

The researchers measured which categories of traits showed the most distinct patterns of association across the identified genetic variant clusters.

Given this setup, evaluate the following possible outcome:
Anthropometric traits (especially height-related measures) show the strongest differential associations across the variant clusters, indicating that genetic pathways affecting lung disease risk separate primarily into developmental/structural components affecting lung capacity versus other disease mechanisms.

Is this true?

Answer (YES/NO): NO